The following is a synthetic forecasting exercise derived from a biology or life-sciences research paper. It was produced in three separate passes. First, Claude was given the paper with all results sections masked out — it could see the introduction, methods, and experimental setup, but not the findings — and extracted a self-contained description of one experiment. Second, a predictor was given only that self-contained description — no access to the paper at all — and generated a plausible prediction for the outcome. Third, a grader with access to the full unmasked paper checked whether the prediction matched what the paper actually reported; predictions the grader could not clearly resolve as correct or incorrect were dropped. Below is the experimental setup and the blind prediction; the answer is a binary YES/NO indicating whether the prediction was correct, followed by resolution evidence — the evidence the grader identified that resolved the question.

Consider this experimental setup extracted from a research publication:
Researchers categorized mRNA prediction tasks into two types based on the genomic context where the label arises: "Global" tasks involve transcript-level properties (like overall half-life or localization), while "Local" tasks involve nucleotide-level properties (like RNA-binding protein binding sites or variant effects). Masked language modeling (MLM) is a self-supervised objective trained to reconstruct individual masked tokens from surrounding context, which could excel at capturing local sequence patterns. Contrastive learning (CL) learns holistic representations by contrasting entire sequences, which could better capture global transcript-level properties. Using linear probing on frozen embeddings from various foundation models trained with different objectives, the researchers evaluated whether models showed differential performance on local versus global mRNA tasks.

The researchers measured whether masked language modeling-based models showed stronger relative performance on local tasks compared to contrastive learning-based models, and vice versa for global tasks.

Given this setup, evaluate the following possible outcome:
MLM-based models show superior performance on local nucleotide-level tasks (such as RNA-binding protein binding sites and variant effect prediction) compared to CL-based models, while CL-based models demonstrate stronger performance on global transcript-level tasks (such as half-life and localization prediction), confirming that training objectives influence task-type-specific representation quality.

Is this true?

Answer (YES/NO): YES